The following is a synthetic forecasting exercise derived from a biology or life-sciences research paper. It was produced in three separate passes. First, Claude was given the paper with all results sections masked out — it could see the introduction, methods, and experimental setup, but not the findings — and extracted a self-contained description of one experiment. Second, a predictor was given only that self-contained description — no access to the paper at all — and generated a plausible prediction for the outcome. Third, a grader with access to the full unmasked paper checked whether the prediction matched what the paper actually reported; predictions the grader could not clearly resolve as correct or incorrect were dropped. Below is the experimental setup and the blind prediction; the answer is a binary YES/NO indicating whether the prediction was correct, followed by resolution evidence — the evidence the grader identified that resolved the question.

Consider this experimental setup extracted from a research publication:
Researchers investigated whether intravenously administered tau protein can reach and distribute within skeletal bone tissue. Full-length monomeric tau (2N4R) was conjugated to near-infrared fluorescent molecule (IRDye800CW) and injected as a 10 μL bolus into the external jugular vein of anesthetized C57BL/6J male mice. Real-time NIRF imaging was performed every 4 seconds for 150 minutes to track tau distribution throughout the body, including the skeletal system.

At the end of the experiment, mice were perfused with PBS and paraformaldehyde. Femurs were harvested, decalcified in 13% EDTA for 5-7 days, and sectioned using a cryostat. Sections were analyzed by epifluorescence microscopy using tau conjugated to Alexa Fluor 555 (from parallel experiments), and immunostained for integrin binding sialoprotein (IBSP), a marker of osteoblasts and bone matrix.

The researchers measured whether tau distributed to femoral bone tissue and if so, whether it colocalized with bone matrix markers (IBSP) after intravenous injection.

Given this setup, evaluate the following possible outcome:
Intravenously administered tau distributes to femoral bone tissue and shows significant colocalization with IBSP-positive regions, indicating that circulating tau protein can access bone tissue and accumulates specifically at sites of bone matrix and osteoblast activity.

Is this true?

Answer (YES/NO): YES